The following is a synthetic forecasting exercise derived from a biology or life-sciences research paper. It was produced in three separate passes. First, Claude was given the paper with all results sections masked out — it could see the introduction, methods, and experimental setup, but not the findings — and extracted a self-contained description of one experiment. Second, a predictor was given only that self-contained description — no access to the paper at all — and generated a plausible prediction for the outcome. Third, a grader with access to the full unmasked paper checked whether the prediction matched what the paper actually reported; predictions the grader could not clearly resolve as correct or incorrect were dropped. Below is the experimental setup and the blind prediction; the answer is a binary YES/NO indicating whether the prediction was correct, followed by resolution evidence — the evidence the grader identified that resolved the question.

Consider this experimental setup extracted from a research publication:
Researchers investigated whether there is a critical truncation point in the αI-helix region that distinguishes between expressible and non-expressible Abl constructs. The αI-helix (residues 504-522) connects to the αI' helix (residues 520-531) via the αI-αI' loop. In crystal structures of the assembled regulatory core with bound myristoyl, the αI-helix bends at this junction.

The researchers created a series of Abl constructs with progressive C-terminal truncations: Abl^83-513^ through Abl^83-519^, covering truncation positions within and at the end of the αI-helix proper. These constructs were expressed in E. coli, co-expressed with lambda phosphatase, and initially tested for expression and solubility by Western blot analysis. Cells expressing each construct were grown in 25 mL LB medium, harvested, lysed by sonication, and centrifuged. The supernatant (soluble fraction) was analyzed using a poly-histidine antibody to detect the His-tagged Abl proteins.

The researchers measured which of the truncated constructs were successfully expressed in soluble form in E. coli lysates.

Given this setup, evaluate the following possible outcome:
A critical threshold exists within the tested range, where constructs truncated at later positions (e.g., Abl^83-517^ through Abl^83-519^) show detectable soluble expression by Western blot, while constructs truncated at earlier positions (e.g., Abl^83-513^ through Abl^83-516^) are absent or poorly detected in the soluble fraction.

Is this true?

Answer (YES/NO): NO